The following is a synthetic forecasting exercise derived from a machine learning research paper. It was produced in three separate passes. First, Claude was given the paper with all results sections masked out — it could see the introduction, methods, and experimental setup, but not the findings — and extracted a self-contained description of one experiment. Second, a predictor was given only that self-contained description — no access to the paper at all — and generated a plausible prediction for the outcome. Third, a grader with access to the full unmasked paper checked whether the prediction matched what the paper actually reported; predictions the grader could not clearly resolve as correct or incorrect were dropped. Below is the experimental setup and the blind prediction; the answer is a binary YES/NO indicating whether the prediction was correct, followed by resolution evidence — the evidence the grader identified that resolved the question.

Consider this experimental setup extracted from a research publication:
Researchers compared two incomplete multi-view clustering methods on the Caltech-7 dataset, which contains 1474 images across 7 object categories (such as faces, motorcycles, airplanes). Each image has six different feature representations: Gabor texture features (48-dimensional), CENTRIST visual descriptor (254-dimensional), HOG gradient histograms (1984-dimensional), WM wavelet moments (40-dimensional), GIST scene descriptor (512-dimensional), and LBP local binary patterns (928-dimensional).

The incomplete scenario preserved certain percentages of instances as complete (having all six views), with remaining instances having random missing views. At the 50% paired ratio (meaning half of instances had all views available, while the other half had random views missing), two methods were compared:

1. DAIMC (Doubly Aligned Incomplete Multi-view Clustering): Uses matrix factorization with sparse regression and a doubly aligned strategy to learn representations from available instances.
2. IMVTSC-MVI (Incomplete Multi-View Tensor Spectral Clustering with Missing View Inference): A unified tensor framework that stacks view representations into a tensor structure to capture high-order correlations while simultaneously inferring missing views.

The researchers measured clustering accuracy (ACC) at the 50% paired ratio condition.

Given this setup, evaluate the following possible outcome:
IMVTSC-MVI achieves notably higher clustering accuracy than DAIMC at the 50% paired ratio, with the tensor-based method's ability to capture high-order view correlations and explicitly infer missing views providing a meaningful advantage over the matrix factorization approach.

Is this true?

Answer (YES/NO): YES